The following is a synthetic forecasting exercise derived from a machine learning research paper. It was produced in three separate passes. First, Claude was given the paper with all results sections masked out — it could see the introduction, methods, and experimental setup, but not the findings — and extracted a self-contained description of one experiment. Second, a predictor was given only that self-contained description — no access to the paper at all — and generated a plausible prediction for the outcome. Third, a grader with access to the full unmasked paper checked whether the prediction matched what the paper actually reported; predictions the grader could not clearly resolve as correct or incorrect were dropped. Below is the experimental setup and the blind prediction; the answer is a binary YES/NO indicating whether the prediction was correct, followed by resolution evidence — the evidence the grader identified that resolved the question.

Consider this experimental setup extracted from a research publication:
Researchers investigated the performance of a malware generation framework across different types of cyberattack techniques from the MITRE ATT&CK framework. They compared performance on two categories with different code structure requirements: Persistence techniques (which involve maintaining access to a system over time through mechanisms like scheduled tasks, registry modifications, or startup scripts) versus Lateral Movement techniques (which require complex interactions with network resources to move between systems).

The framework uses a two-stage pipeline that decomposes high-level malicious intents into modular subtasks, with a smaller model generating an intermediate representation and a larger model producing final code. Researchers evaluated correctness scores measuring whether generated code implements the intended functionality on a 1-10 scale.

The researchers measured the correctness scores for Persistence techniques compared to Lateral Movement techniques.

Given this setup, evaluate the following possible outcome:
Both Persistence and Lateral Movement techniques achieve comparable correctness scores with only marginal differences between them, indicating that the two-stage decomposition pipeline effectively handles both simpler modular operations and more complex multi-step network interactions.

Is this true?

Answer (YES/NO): NO